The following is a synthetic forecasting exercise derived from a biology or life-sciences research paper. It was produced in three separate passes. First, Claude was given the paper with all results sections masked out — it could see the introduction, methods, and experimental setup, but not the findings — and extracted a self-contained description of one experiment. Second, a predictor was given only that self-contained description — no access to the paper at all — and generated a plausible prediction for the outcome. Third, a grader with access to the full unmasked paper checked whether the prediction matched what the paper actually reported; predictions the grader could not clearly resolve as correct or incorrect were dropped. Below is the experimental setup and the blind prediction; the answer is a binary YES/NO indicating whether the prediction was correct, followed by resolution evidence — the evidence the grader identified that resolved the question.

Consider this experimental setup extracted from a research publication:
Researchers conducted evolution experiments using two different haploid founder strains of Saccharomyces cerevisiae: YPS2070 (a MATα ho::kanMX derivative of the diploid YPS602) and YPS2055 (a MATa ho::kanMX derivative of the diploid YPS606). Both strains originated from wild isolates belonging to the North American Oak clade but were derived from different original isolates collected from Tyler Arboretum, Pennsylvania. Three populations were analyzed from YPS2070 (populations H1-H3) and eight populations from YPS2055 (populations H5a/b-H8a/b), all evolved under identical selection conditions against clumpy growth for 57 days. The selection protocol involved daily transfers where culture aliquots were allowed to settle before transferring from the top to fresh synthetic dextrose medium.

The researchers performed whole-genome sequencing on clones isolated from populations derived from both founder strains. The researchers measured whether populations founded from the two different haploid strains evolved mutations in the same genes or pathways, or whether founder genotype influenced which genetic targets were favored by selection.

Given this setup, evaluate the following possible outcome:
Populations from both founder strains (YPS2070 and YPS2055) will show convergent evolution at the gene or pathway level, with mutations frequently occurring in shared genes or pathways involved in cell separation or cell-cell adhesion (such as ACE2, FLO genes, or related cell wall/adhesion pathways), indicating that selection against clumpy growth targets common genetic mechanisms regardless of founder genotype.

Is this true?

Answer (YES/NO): NO